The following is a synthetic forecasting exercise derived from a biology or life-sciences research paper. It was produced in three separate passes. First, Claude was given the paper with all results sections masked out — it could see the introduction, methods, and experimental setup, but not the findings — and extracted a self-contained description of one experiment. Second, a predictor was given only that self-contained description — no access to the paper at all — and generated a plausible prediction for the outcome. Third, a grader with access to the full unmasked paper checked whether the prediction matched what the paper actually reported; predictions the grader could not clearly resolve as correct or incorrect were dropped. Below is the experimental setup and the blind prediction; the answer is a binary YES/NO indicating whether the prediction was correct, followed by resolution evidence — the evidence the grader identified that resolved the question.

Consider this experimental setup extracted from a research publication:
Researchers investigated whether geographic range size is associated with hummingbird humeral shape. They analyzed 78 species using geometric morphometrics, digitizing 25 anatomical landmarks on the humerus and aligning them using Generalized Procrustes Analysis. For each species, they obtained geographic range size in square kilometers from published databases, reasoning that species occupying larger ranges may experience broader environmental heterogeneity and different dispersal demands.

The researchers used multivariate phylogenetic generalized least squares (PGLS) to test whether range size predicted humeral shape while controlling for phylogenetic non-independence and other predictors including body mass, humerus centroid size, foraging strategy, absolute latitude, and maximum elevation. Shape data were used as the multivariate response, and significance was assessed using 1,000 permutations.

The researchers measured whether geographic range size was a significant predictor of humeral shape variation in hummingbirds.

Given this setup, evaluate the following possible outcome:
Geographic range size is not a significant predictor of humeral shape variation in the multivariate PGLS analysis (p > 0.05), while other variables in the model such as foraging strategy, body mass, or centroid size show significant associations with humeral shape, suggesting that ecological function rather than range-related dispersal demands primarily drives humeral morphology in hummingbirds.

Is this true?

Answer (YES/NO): NO